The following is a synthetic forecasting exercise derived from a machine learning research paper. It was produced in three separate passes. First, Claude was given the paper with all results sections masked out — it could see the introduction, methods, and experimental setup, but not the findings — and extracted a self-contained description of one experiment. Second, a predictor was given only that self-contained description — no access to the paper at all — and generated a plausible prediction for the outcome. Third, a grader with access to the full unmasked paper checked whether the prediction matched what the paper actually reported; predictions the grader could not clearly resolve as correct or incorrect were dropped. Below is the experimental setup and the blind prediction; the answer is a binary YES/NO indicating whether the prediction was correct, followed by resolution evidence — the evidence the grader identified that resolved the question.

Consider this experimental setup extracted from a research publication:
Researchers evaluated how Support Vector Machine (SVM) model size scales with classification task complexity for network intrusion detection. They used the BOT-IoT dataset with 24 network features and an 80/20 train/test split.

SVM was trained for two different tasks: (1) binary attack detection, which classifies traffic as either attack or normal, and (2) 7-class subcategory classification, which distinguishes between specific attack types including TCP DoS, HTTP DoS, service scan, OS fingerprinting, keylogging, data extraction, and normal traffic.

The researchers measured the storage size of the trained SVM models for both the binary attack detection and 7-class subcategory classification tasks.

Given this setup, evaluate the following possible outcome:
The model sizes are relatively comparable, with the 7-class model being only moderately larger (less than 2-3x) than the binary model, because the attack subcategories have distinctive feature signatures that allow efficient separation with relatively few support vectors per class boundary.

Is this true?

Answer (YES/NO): NO